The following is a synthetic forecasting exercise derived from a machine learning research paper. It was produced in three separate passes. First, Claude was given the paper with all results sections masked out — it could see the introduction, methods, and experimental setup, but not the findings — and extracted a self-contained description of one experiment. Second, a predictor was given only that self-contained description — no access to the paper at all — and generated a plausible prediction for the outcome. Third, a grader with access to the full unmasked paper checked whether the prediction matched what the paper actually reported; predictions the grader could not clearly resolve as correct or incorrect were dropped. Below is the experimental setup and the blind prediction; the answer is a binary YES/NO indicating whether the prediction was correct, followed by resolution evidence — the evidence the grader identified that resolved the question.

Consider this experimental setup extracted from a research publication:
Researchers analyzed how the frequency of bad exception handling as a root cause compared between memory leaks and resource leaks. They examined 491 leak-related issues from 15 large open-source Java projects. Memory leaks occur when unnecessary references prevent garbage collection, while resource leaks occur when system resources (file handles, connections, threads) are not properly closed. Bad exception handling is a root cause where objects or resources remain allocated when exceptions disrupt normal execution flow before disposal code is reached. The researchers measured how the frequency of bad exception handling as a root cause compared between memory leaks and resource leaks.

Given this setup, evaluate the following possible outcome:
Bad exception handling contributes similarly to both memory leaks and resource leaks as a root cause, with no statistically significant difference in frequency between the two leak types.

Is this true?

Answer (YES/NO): NO